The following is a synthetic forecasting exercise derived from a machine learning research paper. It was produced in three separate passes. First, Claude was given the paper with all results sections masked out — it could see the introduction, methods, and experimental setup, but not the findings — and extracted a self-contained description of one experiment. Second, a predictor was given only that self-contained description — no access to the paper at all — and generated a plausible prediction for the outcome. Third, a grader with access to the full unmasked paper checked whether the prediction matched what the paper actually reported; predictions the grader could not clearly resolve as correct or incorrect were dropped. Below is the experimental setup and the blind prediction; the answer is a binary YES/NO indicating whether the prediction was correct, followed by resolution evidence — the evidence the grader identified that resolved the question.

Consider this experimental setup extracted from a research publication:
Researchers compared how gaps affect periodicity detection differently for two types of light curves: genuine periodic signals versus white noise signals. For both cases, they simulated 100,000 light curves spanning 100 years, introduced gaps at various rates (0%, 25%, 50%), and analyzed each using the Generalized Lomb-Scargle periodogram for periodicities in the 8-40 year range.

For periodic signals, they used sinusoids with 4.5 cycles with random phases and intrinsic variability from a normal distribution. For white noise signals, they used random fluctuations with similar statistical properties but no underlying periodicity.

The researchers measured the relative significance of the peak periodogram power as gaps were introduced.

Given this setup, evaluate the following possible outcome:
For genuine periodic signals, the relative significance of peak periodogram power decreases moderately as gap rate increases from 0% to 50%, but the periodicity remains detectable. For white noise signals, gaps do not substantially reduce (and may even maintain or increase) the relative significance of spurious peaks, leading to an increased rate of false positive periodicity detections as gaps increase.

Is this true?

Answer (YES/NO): NO